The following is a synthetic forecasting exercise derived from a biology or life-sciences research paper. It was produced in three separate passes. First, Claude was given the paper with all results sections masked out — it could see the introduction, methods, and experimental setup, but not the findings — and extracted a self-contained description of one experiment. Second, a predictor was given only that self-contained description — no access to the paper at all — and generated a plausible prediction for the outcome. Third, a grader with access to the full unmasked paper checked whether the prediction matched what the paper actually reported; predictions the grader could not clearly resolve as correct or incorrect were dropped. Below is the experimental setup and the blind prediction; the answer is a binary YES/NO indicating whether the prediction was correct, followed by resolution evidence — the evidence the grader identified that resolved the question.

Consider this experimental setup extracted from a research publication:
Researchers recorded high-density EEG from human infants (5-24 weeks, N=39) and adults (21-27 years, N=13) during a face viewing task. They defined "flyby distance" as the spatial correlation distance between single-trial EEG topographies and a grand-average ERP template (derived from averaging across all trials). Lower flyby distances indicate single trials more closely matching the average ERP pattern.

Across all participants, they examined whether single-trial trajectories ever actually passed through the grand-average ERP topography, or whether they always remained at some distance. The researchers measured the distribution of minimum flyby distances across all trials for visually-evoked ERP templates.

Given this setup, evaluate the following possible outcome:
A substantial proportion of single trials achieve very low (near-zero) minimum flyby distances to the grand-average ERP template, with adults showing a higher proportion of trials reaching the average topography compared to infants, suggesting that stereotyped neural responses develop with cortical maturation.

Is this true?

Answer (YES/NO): NO